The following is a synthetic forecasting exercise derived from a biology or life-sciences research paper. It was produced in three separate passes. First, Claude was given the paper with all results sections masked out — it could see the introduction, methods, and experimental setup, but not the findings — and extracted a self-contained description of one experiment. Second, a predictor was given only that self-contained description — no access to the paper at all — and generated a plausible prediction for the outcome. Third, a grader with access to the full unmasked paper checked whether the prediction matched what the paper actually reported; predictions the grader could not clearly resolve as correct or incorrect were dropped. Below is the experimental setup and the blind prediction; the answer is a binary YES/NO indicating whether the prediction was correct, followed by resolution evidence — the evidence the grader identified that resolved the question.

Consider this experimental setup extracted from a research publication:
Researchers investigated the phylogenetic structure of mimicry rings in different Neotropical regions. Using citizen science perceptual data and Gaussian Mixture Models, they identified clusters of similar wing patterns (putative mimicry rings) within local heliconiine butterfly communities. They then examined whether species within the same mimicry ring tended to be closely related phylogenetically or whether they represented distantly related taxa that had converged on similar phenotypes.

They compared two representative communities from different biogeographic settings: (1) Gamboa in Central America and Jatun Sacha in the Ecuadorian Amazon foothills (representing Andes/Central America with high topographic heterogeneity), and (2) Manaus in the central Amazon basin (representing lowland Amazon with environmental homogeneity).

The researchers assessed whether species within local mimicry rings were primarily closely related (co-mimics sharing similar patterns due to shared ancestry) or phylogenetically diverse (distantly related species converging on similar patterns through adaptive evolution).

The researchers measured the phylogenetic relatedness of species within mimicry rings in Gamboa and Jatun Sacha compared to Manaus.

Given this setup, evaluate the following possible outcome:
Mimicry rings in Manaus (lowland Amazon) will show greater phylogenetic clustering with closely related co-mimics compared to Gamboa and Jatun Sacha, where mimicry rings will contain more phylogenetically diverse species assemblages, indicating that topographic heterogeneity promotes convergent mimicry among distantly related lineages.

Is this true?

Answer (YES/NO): NO